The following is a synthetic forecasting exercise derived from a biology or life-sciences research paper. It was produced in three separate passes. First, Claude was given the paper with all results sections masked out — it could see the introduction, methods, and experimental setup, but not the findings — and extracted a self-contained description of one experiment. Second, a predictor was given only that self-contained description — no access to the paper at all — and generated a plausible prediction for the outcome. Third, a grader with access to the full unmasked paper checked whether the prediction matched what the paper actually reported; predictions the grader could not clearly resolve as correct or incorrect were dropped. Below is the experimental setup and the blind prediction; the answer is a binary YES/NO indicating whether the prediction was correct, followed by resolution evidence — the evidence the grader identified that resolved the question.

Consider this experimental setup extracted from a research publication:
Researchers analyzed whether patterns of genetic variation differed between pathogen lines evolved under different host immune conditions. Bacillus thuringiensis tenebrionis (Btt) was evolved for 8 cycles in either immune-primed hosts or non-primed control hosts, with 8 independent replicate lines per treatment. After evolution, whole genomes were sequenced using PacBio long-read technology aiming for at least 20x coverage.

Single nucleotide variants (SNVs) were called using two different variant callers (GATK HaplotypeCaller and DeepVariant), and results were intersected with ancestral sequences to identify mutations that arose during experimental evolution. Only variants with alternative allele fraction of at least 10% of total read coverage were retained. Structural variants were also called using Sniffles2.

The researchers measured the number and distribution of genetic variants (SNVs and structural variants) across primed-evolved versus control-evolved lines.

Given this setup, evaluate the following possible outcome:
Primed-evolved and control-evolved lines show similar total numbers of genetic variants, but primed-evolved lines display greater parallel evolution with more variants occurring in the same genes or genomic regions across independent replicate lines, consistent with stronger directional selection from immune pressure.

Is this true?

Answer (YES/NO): NO